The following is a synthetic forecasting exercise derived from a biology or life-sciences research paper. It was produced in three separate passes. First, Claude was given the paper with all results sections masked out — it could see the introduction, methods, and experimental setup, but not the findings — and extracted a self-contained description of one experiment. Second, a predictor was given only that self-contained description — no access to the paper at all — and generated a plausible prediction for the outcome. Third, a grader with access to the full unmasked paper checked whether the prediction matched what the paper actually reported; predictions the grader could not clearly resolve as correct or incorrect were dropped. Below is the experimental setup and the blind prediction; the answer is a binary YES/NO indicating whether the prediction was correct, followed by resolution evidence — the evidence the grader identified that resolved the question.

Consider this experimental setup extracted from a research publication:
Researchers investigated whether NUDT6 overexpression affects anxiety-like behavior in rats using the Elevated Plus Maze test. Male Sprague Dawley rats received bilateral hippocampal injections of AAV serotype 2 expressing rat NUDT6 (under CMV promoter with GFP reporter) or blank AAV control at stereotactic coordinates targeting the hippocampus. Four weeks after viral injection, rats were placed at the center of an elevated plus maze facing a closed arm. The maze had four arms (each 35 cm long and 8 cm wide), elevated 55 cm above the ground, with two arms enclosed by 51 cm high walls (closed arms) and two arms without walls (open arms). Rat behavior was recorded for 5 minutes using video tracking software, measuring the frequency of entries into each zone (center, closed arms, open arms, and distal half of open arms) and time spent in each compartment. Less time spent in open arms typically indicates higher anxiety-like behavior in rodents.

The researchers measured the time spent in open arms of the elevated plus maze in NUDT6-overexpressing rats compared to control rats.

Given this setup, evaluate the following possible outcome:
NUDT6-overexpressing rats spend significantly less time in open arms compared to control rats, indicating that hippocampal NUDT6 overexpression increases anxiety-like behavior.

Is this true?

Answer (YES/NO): NO